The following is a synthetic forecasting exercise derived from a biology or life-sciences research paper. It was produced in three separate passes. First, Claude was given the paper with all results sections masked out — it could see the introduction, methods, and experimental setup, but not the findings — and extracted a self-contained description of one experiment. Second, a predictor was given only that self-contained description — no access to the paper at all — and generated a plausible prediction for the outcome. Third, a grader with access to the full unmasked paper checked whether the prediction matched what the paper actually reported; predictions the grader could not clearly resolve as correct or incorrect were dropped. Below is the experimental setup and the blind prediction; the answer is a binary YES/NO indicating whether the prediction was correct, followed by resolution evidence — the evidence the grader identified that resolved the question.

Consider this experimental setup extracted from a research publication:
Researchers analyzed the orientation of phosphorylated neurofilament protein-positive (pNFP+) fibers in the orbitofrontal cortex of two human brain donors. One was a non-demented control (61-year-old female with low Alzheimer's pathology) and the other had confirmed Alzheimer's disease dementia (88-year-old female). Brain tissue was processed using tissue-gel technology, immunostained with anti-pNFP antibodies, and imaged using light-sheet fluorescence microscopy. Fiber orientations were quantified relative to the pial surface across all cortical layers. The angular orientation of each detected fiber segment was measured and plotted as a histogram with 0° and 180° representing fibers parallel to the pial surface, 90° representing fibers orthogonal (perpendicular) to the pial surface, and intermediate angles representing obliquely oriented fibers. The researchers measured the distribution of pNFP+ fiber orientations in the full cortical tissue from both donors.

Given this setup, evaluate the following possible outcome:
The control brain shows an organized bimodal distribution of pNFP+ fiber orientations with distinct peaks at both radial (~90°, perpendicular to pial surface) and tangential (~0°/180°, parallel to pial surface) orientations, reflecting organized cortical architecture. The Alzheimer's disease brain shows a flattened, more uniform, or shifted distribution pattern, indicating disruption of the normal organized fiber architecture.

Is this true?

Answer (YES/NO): NO